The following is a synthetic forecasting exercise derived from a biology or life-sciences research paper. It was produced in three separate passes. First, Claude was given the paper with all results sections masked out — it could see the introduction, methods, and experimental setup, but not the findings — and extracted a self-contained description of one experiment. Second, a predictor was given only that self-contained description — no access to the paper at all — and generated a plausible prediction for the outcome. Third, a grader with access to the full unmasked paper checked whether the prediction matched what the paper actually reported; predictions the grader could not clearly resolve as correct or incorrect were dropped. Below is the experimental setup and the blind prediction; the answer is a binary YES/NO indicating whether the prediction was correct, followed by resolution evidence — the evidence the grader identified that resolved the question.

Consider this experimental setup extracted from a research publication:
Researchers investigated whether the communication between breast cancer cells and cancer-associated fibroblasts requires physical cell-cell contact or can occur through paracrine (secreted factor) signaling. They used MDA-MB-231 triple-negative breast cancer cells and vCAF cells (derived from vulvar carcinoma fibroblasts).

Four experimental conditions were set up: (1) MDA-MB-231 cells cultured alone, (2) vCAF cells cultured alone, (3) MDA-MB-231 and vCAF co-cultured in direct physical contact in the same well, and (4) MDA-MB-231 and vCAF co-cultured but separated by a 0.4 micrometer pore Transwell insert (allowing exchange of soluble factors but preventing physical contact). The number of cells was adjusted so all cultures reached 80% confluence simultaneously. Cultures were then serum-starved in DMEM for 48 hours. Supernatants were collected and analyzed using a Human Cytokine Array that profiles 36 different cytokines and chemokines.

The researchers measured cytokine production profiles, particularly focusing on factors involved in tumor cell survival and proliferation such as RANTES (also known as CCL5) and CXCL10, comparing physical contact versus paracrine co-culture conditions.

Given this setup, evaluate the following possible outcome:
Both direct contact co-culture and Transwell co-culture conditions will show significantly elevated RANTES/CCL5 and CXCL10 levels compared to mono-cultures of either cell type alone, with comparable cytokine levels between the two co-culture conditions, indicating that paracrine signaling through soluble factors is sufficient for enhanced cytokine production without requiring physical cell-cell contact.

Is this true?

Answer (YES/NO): NO